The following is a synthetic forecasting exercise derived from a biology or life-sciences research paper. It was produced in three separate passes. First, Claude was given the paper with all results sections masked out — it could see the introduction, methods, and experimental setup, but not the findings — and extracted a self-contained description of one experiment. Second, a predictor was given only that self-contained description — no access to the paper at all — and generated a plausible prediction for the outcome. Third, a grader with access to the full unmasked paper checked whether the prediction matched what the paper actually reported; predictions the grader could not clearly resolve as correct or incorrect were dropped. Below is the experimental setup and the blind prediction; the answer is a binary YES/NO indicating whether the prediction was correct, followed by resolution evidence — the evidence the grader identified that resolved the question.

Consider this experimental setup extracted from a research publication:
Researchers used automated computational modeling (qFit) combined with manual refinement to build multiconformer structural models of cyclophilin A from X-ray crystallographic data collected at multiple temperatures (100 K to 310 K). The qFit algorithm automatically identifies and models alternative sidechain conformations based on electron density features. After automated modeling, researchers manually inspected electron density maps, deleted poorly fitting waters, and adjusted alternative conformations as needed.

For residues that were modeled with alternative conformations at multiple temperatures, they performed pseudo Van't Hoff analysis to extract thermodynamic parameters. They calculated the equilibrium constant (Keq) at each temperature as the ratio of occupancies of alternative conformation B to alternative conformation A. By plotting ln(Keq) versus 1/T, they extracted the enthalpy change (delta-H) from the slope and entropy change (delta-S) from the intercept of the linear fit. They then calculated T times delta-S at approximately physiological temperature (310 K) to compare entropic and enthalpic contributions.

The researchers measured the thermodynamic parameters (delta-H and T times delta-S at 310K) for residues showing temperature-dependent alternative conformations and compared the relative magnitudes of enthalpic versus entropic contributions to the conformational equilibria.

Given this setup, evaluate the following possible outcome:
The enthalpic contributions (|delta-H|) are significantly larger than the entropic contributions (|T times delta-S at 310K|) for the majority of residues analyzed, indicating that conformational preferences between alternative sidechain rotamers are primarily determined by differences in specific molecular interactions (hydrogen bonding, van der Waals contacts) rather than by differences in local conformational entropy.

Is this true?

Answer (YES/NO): NO